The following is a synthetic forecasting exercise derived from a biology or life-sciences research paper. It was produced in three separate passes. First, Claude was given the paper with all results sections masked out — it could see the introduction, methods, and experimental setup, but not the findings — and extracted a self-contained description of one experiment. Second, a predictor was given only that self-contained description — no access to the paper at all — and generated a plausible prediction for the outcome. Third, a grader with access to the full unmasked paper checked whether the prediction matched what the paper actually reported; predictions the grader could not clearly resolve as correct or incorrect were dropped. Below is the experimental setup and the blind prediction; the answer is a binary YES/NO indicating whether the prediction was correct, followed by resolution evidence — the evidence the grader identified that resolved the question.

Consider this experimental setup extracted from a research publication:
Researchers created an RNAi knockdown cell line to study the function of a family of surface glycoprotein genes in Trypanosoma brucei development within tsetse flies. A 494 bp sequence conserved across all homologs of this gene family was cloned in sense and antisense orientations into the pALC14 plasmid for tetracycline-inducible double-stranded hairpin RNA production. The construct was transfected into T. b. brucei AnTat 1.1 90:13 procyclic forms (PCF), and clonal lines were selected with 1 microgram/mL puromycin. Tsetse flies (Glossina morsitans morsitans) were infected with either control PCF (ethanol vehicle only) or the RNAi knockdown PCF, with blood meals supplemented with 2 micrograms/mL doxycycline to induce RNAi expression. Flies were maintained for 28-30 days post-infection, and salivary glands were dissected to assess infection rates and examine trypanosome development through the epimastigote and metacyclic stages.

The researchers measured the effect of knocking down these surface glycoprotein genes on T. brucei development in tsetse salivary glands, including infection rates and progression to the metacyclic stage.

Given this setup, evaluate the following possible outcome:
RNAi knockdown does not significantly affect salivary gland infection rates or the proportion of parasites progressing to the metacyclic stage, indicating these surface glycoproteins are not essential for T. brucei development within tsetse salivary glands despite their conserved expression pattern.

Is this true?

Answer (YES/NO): YES